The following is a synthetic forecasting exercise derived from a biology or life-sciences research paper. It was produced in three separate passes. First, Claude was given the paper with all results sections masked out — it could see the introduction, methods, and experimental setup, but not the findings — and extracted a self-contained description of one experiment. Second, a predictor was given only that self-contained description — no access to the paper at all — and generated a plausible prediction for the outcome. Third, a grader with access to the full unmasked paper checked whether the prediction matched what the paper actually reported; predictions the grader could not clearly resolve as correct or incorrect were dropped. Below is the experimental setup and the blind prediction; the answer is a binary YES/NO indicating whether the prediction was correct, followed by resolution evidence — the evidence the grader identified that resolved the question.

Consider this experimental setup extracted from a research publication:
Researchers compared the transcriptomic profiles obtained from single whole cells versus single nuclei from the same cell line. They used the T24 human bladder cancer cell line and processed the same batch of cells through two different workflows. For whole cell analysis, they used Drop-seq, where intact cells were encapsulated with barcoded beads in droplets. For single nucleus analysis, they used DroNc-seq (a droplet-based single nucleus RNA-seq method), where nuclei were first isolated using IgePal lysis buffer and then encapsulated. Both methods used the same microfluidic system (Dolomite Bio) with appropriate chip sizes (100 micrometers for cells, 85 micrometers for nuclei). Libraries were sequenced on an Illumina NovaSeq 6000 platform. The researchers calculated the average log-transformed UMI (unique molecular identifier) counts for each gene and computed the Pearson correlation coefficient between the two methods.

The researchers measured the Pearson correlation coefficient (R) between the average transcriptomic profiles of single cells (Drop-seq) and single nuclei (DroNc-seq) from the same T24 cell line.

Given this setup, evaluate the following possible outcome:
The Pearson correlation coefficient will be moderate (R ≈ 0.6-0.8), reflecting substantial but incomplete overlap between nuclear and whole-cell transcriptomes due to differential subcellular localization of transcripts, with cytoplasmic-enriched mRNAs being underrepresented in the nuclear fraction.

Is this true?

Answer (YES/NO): NO